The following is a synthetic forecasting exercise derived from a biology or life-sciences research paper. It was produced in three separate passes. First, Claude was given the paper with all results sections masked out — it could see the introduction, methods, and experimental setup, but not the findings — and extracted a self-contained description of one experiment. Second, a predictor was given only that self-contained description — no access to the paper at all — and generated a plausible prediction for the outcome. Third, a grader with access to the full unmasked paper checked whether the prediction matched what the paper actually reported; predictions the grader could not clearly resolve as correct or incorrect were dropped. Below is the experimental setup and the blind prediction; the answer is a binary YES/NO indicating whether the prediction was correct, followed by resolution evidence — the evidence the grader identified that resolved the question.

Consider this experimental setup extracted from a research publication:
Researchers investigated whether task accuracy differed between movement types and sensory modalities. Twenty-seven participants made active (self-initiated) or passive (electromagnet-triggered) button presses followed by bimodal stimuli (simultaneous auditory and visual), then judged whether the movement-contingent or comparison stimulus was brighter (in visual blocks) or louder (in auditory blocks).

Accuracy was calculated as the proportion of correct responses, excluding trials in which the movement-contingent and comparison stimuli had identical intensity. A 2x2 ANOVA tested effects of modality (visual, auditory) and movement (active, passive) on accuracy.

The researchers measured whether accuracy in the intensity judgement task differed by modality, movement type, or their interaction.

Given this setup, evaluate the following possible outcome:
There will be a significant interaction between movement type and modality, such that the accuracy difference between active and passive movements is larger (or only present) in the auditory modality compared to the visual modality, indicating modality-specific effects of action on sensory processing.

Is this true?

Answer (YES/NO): NO